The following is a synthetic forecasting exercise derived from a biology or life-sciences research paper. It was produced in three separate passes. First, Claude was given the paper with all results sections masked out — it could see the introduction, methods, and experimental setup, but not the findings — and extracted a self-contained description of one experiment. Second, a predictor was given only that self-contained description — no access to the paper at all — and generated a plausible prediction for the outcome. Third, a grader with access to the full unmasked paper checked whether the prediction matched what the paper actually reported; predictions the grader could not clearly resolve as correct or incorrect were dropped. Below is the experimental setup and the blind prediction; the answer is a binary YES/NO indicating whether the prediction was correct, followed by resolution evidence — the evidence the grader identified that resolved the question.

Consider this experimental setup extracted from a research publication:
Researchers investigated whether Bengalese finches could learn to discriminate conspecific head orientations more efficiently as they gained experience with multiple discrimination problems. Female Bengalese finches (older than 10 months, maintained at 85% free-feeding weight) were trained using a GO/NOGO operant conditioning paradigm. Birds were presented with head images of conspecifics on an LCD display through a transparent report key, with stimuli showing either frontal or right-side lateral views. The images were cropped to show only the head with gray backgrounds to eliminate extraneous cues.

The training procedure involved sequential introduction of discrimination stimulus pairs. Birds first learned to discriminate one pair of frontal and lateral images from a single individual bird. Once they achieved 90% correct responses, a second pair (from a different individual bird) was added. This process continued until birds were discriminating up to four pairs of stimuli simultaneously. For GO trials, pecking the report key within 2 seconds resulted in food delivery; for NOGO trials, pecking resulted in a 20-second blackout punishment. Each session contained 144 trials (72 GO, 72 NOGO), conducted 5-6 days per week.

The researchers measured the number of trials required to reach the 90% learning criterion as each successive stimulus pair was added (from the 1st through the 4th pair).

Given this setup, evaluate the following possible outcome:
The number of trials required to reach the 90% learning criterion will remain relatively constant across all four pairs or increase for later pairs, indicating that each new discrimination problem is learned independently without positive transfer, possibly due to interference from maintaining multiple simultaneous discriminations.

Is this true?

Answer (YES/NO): NO